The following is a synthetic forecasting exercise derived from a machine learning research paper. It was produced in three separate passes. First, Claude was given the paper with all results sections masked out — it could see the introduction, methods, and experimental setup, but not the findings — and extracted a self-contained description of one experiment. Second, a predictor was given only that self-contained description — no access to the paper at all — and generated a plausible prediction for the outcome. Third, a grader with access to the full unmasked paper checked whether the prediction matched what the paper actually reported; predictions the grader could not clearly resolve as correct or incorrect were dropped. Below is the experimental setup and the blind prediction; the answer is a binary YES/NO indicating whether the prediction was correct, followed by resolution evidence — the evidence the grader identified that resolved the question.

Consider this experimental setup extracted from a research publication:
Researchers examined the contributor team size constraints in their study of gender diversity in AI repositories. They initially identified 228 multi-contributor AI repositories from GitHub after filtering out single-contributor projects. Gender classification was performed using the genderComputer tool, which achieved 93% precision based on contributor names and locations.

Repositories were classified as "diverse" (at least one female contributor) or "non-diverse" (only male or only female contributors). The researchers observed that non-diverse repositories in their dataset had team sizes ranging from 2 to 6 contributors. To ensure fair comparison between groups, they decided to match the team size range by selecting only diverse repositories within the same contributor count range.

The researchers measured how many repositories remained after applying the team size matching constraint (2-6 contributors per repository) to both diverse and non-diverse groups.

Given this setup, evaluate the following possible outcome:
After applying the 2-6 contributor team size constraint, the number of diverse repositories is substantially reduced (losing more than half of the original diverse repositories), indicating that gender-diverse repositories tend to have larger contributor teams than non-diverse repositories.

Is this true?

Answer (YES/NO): NO